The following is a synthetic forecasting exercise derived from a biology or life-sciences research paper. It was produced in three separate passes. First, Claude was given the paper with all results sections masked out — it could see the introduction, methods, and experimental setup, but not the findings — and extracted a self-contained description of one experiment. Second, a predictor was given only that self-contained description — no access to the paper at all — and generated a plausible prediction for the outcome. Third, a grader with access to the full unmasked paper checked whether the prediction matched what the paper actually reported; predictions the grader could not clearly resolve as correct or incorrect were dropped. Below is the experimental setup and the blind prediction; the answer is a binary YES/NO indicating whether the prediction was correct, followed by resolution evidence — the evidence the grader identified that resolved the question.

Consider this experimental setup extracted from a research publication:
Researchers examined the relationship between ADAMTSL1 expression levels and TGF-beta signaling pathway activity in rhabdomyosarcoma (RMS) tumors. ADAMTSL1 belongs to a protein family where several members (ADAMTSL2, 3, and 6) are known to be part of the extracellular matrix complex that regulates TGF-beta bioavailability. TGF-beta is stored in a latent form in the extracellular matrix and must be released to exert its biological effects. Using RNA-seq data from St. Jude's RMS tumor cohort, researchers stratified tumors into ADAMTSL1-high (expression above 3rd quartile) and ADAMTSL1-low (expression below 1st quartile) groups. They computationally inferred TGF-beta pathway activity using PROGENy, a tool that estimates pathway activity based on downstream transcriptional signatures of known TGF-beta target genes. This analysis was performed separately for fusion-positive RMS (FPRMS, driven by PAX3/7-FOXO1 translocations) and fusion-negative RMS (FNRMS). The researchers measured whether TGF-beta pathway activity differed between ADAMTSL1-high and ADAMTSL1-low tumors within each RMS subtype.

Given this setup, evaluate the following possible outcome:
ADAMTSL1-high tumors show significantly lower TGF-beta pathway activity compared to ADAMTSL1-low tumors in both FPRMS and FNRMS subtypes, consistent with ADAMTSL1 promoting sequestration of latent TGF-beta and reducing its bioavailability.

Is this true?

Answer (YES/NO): NO